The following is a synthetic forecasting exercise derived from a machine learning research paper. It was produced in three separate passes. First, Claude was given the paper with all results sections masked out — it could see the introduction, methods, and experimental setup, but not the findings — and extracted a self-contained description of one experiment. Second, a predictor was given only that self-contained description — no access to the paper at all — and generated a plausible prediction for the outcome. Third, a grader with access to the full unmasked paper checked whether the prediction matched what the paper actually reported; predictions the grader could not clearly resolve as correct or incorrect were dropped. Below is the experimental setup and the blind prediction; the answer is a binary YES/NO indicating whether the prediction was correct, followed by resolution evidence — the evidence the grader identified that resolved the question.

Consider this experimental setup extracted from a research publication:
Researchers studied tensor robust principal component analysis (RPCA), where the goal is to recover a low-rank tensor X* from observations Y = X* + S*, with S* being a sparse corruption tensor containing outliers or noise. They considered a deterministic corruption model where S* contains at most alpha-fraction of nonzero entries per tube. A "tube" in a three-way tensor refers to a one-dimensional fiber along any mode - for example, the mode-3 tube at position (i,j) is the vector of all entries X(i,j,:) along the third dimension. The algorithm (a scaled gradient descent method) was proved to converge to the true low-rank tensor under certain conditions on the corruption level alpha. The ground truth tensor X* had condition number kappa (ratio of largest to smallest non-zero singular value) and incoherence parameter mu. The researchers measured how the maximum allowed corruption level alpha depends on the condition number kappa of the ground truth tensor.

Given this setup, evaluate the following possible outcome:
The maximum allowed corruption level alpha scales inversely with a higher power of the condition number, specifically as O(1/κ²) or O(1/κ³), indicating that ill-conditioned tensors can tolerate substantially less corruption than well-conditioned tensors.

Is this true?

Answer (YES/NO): NO